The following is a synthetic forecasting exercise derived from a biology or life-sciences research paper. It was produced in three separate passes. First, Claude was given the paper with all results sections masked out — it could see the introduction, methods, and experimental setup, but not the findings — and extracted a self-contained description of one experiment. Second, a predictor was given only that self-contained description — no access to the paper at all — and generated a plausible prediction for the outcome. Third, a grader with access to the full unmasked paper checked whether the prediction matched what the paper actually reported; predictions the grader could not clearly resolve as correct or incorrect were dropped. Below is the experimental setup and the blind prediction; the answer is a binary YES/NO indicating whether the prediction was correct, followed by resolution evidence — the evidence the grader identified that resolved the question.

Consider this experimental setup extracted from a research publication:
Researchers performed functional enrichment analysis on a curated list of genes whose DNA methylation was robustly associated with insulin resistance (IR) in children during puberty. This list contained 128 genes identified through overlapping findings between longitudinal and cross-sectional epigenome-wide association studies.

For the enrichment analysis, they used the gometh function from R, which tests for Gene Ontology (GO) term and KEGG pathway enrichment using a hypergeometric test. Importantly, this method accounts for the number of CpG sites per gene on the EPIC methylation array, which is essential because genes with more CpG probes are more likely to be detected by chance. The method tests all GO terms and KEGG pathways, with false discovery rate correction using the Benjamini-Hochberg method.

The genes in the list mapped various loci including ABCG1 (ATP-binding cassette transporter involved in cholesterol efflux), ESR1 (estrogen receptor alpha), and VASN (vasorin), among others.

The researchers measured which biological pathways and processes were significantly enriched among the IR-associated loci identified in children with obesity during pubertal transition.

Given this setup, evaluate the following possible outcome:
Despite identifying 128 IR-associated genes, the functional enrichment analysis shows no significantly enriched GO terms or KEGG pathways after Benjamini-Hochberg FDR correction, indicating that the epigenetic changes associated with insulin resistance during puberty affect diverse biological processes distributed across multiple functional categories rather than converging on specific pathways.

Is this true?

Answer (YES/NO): NO